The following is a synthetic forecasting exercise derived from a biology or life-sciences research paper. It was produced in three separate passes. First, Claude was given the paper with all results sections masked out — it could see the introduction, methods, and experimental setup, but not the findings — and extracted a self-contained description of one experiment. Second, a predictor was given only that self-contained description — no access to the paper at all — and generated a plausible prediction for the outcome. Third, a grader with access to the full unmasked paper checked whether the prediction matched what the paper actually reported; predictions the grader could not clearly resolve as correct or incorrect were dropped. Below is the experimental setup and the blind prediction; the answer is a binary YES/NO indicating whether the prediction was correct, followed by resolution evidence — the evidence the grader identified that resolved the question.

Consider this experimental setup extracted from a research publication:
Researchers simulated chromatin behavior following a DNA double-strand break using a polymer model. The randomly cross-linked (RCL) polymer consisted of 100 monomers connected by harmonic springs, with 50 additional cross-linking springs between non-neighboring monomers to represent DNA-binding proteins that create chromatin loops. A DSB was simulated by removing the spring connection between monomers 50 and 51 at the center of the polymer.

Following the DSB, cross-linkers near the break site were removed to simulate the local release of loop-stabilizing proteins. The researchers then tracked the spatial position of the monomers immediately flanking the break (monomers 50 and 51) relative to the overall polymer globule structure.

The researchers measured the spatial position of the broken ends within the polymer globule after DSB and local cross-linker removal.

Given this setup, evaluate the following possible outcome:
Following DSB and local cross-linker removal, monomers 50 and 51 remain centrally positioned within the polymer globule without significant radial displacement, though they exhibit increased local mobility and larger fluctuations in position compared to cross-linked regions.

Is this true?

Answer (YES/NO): NO